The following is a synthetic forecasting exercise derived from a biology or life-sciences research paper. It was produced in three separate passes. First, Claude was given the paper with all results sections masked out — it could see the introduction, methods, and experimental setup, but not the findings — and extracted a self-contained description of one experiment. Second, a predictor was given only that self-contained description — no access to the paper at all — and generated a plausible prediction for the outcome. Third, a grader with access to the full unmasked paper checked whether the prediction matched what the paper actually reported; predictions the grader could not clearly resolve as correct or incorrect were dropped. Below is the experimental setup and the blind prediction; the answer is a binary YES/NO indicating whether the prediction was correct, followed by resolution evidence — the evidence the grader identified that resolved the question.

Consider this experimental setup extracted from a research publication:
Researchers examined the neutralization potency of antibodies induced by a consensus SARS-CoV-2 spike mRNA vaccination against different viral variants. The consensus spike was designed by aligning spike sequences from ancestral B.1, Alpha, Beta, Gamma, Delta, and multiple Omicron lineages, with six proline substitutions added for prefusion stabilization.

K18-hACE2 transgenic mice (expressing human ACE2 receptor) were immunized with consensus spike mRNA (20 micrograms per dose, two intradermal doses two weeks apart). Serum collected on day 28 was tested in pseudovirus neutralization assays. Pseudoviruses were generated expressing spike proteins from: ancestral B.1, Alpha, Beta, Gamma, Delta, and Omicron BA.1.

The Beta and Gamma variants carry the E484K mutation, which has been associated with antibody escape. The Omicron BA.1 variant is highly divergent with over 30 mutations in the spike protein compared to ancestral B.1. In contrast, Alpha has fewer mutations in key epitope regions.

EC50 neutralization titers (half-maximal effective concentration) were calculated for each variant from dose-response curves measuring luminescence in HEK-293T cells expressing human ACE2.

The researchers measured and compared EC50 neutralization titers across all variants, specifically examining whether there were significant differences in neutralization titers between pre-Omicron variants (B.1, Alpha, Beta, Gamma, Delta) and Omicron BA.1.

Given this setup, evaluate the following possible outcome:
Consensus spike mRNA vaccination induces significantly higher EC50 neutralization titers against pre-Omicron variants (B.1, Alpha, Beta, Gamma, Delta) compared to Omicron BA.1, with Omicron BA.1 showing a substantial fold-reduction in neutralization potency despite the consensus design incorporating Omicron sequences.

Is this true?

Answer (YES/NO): NO